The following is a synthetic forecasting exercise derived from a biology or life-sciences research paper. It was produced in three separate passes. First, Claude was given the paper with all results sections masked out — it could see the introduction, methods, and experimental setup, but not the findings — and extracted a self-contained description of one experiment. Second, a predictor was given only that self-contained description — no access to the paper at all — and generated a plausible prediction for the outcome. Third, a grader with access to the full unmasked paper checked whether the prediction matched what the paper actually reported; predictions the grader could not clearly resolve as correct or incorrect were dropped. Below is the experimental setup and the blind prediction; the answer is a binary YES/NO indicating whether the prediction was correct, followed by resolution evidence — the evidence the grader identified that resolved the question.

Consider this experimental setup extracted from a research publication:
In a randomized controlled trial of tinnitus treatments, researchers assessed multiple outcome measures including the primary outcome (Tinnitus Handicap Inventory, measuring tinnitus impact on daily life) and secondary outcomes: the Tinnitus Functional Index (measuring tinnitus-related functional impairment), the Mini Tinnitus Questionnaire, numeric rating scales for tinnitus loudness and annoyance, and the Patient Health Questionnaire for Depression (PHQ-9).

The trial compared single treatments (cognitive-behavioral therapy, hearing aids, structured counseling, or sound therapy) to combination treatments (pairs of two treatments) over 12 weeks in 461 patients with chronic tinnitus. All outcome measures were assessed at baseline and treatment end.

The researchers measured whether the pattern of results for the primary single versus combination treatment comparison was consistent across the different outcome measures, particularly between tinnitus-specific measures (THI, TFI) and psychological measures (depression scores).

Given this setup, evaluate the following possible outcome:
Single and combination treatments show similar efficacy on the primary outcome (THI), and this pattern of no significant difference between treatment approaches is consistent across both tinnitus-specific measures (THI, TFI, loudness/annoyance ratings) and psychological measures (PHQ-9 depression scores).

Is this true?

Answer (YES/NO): NO